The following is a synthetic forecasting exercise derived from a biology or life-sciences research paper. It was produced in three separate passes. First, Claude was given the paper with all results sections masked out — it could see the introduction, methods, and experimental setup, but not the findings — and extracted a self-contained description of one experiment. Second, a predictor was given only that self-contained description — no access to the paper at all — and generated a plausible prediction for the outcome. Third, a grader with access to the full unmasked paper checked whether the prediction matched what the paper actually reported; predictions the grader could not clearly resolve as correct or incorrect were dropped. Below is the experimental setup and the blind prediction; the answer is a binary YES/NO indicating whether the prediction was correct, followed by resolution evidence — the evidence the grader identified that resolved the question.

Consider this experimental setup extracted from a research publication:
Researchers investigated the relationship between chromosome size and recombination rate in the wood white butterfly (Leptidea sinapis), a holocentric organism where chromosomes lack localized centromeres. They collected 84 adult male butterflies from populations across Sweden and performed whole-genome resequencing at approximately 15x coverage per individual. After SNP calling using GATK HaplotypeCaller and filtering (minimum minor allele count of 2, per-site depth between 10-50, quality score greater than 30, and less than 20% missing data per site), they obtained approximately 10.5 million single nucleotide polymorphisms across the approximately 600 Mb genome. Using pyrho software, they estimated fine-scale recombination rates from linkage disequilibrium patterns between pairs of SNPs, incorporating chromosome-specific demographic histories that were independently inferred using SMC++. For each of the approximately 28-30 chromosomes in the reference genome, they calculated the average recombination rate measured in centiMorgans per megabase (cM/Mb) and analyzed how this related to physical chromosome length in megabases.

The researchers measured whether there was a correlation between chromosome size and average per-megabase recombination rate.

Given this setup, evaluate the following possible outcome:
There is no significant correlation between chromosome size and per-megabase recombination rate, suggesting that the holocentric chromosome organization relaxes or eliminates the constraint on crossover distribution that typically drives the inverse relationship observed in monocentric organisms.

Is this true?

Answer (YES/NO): NO